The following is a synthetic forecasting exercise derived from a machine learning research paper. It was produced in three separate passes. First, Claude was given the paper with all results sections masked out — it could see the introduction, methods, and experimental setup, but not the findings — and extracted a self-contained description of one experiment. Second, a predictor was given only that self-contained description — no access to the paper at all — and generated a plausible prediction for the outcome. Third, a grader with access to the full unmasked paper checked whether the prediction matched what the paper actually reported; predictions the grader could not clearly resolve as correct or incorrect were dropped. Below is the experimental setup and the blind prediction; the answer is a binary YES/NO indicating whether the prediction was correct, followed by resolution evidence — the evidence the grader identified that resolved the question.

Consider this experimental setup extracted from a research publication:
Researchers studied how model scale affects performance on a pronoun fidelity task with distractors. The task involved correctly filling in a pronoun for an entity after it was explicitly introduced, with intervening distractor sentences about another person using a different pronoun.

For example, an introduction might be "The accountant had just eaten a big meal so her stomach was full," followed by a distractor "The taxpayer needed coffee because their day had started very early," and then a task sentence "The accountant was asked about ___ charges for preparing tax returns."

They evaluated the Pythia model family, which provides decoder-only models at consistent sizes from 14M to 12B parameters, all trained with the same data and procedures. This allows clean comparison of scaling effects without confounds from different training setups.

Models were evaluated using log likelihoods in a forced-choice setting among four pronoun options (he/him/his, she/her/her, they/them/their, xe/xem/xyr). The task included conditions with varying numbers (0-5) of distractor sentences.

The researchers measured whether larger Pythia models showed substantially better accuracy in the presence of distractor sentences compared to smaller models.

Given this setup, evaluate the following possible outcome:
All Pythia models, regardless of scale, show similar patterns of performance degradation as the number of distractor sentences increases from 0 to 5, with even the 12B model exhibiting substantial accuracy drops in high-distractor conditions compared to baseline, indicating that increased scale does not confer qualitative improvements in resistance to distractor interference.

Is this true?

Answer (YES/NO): NO